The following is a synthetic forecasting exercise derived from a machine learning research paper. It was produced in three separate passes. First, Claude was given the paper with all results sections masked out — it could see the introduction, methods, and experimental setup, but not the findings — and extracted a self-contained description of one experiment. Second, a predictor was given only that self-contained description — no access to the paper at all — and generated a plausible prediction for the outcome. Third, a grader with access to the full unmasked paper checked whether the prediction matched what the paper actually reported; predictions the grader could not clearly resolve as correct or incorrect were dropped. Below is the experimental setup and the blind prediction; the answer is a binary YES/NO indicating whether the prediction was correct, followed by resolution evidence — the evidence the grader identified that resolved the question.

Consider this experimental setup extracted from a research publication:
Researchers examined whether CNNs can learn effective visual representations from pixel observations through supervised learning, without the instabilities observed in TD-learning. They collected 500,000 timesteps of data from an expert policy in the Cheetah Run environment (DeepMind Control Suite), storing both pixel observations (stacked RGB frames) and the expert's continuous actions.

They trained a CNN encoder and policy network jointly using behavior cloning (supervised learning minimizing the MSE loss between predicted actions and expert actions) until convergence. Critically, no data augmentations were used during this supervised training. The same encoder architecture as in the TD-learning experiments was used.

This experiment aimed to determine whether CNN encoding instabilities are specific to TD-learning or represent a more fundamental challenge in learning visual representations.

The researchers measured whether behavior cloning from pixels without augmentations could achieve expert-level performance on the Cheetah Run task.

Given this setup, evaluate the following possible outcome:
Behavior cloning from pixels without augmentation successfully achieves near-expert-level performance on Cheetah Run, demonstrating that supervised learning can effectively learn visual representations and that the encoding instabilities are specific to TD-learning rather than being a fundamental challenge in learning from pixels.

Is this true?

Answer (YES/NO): YES